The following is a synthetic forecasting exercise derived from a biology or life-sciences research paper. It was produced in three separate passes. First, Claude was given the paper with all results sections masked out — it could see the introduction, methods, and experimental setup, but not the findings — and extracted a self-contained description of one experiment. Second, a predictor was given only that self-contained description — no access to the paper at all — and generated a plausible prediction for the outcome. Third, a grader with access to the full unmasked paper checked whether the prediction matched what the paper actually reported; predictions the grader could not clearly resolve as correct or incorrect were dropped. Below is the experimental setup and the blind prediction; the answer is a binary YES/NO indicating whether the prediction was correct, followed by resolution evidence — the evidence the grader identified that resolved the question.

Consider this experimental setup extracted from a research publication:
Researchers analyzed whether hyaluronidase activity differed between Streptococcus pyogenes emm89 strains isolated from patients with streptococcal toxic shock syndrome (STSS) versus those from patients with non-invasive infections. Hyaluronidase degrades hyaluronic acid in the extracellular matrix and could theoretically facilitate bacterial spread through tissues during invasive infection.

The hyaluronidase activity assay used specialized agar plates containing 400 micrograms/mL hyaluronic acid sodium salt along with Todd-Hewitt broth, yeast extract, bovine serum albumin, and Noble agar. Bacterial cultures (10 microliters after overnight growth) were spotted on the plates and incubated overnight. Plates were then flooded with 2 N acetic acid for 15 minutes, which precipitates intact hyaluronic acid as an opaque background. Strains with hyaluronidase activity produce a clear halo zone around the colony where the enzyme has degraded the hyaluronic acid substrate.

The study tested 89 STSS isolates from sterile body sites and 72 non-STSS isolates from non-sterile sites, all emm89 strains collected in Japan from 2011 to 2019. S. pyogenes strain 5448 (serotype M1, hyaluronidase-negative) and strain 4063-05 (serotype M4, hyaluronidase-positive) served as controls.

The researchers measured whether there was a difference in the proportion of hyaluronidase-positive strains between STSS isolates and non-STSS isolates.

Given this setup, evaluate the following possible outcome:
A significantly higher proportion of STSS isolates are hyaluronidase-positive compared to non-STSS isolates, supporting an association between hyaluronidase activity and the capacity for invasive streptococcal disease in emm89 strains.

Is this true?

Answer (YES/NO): NO